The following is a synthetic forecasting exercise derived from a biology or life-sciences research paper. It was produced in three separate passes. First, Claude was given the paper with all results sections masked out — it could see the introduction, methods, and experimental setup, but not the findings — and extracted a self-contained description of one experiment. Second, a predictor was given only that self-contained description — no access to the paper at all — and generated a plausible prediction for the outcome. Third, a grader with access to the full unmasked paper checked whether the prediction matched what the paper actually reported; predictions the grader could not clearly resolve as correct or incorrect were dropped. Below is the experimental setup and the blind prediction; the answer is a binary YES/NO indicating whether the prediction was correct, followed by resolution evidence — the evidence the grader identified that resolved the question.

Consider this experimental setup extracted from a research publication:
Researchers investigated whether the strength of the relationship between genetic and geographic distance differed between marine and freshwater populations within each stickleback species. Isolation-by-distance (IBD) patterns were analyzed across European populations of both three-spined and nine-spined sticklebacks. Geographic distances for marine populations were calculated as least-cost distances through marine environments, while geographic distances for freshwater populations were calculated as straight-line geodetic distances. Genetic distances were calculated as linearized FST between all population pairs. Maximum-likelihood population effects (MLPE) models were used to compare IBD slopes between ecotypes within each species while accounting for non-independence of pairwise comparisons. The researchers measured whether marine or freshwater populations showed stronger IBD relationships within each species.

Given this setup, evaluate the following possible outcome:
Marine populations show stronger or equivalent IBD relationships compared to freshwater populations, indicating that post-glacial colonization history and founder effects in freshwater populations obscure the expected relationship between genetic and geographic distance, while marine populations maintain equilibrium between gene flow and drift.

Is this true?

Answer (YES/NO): NO